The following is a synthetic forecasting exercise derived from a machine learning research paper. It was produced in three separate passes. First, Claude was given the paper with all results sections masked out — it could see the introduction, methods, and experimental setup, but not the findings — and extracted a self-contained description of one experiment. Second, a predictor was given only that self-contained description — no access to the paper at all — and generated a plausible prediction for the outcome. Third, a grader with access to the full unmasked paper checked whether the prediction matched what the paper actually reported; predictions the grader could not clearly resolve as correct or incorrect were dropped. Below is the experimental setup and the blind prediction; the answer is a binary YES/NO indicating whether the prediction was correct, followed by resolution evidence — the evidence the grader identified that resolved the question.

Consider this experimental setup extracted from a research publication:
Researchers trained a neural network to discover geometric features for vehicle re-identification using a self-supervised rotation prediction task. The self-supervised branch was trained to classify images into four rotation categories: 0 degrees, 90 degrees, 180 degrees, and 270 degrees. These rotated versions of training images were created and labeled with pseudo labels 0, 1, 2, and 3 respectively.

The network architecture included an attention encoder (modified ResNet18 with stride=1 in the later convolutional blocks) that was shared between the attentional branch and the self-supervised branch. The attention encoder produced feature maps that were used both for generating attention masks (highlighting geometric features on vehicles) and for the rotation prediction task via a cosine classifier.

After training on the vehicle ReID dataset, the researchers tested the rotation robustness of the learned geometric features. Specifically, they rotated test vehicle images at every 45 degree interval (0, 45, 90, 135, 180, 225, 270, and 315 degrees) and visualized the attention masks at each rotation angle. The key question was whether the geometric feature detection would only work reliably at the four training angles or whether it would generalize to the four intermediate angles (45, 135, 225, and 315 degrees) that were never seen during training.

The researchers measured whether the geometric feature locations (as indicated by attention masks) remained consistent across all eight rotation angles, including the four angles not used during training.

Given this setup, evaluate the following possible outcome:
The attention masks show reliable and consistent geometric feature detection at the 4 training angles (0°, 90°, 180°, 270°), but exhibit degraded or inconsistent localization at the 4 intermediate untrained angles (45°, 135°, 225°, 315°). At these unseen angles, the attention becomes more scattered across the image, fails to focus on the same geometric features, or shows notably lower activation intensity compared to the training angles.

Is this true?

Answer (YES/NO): NO